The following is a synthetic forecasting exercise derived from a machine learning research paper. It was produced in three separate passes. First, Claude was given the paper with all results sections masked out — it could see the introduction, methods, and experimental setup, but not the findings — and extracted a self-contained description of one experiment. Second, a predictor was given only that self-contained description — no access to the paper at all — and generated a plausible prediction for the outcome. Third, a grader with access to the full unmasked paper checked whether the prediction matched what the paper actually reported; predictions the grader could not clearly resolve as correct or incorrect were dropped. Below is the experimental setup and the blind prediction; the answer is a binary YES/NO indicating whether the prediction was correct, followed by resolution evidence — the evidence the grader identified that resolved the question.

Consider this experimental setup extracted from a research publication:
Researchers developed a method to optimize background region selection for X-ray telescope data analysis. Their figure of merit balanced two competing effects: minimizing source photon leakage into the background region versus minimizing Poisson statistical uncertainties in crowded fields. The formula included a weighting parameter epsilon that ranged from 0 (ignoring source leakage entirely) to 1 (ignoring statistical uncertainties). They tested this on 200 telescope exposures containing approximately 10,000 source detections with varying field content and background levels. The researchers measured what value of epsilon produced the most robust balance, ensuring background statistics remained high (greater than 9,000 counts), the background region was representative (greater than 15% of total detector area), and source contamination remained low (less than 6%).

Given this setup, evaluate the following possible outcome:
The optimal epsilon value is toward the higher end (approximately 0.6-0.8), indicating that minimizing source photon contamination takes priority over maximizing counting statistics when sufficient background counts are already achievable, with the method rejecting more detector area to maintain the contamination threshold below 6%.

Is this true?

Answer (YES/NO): NO